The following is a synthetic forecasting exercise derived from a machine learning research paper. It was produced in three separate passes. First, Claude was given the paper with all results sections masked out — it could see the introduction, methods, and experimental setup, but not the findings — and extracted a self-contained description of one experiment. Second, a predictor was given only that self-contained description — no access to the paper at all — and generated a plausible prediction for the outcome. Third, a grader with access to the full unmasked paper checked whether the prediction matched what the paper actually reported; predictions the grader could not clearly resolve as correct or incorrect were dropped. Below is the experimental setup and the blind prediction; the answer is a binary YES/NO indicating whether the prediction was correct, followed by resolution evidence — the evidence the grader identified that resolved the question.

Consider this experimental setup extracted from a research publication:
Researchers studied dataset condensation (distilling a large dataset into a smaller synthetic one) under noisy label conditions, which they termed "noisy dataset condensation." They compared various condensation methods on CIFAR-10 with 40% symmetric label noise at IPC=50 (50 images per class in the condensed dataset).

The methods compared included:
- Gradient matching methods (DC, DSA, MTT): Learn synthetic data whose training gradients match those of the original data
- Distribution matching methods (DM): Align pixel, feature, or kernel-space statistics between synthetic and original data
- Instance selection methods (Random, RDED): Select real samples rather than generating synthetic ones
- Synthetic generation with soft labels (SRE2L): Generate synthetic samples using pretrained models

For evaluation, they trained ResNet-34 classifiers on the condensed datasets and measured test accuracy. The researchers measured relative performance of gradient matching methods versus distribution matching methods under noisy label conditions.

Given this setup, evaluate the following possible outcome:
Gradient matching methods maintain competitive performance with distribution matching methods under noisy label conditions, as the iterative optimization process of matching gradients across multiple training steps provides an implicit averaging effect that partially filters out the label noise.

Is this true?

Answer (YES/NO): NO